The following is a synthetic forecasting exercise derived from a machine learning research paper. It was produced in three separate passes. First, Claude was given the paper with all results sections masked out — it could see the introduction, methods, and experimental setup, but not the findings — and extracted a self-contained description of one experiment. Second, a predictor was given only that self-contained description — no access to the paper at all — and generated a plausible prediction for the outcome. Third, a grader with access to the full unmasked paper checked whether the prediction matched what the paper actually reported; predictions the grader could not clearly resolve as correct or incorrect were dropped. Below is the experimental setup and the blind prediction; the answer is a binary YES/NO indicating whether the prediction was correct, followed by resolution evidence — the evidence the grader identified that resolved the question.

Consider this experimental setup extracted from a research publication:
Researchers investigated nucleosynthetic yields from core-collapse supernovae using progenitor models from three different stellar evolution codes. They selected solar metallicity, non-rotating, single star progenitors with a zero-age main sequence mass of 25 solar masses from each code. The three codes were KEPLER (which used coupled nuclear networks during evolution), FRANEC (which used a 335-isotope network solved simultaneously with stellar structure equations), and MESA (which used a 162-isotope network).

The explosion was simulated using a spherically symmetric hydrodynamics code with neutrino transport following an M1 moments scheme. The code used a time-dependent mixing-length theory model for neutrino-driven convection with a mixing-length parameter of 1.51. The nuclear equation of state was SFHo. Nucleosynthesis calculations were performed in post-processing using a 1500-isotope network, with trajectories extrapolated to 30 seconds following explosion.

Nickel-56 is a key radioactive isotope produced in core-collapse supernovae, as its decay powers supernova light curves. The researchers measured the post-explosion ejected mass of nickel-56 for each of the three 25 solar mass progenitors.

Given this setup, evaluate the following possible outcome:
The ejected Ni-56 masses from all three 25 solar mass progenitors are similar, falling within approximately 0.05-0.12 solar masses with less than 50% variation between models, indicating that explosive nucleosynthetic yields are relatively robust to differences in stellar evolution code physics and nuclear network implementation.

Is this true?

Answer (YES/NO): NO